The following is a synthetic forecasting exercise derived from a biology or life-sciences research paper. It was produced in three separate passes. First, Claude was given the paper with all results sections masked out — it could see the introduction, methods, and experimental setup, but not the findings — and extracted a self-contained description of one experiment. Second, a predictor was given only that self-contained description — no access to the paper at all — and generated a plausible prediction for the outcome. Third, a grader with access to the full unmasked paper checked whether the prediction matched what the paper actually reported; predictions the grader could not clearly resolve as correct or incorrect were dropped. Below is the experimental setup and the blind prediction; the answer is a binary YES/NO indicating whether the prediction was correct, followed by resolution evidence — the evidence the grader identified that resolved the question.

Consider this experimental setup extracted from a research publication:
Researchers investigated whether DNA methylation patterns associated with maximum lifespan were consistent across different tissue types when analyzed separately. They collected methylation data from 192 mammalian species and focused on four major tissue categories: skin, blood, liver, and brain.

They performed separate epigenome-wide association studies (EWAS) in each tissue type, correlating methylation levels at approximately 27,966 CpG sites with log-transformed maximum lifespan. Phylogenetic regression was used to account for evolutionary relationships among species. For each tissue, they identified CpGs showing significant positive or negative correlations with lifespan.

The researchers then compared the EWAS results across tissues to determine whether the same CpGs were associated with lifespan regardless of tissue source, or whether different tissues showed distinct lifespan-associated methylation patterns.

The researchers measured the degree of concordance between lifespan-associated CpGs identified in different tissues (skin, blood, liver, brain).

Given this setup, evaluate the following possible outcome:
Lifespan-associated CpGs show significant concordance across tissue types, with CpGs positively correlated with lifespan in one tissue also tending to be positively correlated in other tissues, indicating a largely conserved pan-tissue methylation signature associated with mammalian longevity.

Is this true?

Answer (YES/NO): NO